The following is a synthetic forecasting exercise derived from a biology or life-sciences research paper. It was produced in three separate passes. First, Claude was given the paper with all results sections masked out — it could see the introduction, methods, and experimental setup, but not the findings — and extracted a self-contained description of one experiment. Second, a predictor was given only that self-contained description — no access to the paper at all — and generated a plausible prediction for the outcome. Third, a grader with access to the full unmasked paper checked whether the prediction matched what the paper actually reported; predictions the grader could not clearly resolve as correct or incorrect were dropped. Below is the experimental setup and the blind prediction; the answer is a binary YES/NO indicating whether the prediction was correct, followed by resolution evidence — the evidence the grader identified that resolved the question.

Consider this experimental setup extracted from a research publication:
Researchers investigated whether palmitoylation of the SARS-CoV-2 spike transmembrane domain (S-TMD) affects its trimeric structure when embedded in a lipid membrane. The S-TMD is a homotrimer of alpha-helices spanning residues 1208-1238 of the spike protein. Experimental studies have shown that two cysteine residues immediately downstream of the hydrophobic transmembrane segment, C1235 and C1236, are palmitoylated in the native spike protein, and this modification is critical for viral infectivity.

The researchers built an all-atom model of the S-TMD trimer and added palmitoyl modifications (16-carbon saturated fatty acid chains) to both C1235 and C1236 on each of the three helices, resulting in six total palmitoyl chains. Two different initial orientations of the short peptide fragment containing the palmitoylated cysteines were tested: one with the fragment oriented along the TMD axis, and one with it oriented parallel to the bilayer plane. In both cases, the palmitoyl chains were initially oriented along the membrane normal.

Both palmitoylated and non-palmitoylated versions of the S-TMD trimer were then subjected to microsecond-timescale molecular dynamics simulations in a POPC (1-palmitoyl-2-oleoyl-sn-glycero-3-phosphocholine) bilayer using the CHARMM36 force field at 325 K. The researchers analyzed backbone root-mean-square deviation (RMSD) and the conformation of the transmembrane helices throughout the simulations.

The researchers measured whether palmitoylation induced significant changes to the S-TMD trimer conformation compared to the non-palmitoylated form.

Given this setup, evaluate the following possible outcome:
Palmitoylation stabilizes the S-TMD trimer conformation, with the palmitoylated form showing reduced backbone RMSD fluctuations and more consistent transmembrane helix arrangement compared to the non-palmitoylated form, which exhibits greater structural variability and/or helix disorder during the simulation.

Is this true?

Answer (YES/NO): NO